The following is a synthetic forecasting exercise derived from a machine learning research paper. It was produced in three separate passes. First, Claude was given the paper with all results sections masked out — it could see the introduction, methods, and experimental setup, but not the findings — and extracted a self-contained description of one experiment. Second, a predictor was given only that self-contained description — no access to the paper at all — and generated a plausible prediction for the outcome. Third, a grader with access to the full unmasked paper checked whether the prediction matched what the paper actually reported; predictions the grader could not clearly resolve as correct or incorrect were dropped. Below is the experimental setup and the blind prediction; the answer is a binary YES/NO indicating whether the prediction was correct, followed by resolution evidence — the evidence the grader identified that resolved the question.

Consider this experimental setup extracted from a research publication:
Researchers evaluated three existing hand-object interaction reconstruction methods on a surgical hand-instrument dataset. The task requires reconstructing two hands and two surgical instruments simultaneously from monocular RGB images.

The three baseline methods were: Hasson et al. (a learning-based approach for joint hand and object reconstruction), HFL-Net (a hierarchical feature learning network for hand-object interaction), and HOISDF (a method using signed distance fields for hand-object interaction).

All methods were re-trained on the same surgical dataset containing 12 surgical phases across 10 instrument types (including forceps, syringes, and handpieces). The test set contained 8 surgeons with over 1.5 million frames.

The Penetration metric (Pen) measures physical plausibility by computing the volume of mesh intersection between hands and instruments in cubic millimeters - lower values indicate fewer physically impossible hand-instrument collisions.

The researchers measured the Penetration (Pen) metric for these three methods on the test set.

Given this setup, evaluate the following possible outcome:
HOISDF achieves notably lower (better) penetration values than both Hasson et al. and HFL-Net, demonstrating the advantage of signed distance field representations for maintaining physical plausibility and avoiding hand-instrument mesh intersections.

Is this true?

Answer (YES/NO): YES